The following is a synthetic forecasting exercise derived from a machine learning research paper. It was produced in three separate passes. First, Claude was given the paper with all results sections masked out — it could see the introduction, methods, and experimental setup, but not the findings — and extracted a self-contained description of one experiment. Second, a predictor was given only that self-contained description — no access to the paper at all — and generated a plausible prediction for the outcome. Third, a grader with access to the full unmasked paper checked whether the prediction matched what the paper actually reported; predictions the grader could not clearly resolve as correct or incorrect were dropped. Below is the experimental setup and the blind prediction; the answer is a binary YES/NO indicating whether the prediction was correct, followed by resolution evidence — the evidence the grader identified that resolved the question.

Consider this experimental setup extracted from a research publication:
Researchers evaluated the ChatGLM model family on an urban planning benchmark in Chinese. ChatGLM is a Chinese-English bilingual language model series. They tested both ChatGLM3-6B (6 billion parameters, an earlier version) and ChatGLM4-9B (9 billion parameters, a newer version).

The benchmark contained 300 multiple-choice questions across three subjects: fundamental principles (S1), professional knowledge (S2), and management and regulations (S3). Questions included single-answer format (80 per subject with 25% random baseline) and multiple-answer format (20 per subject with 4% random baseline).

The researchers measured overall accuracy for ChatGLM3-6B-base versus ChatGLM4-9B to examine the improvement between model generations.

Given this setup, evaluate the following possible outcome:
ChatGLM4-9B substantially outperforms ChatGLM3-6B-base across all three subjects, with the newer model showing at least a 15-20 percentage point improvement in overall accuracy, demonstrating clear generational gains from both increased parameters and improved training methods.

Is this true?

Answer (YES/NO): NO